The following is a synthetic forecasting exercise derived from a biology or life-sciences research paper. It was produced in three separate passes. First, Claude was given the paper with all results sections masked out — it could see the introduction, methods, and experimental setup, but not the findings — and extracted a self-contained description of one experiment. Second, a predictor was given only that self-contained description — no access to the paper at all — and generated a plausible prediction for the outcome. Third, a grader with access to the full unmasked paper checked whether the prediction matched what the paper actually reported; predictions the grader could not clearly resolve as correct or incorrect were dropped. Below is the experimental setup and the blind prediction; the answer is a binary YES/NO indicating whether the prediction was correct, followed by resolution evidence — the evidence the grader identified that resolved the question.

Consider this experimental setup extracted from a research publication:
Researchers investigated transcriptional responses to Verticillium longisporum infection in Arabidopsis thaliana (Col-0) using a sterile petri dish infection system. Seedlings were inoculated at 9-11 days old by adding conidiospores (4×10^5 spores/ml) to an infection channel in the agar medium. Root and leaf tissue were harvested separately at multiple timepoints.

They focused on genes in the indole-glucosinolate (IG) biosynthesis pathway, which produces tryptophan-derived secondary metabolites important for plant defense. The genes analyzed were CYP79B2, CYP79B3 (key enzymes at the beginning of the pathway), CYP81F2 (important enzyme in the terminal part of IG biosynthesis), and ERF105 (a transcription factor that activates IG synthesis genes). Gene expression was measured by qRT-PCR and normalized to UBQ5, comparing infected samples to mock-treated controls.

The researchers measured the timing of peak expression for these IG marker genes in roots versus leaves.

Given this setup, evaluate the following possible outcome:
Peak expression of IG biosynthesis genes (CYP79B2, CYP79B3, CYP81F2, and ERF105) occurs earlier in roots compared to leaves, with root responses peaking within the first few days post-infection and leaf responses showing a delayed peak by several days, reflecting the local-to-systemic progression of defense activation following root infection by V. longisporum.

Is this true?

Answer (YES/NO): NO